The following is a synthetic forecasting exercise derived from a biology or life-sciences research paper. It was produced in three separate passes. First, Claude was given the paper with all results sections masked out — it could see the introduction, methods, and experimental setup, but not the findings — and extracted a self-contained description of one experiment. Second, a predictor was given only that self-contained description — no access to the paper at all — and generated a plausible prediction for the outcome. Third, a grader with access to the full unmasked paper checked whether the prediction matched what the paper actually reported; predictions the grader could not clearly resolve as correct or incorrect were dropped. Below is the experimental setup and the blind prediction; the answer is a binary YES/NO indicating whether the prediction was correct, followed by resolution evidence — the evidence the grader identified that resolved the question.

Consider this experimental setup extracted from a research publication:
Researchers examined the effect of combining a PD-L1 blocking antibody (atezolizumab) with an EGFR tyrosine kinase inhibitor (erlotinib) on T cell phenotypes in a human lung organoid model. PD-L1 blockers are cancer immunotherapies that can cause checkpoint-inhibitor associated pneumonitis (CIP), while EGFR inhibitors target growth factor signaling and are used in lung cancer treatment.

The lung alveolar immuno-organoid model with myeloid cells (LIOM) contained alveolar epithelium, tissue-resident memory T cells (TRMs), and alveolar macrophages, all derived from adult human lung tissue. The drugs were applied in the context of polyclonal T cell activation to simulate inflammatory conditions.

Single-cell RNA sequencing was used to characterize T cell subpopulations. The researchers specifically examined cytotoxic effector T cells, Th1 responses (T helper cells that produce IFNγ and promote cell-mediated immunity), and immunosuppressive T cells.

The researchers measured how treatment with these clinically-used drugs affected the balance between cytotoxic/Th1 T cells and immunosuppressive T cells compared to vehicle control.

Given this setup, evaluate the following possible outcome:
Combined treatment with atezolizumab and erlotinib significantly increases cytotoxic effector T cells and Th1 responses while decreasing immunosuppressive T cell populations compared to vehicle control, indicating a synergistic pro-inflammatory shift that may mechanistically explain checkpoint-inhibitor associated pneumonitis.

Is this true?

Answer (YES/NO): YES